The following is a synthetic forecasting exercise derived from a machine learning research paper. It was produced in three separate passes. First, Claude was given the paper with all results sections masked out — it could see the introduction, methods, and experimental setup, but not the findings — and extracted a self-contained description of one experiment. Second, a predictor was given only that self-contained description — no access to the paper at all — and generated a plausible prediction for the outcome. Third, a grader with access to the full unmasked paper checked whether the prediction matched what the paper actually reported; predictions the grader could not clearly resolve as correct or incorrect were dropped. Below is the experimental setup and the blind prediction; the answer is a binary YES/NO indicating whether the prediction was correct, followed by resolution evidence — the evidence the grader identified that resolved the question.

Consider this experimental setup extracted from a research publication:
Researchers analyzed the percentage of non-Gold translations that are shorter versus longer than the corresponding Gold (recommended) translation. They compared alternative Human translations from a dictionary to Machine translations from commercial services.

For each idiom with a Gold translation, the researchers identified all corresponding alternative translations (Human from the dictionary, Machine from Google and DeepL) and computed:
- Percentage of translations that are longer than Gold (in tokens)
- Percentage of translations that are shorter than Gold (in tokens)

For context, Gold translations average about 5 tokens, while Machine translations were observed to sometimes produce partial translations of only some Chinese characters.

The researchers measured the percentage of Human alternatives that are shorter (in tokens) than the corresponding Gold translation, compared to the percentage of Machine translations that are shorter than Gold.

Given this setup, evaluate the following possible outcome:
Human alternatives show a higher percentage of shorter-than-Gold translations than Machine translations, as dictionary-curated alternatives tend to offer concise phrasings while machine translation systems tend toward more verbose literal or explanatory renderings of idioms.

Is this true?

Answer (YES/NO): NO